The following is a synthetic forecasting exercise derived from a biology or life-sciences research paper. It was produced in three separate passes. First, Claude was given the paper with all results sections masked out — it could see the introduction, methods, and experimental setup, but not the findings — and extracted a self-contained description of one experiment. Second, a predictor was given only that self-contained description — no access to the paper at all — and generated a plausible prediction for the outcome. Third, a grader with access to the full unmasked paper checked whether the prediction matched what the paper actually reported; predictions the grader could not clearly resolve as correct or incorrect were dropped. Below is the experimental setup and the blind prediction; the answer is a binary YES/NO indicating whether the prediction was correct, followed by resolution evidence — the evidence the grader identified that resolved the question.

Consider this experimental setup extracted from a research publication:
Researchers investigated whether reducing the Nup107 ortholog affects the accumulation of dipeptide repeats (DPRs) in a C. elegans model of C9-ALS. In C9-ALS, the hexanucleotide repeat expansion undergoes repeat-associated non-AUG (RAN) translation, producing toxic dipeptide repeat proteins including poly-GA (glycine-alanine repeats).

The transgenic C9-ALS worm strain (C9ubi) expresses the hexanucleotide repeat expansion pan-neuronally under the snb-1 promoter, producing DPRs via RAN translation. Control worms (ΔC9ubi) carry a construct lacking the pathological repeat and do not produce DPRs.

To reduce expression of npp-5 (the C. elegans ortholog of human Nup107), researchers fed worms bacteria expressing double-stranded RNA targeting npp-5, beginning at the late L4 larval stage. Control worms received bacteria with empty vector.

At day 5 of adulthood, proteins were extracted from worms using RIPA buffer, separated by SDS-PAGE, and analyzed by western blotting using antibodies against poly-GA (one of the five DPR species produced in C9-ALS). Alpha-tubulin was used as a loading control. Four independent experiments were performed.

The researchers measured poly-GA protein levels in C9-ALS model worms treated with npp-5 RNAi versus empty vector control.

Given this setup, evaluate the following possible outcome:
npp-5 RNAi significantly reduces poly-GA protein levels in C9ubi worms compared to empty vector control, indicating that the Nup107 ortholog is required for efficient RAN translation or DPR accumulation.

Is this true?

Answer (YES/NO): YES